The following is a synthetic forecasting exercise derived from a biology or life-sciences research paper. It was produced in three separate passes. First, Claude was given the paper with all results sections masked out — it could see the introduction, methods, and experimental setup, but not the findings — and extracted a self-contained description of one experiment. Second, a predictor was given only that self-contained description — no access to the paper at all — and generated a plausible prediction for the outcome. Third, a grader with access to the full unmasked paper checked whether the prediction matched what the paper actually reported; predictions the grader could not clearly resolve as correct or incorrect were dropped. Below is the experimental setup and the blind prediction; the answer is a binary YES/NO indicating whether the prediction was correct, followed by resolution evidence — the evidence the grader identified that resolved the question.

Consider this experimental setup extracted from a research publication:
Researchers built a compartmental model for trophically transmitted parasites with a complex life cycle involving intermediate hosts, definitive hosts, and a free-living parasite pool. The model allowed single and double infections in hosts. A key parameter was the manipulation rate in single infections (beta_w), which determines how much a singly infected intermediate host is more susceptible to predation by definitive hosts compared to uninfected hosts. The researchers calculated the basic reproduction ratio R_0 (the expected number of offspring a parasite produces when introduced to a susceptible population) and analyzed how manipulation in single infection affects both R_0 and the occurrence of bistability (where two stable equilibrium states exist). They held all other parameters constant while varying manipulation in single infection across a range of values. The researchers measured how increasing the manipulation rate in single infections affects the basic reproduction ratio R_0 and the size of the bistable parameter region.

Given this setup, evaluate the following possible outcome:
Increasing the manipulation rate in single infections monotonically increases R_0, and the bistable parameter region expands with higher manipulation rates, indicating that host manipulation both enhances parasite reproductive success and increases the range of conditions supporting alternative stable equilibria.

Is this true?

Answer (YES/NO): NO